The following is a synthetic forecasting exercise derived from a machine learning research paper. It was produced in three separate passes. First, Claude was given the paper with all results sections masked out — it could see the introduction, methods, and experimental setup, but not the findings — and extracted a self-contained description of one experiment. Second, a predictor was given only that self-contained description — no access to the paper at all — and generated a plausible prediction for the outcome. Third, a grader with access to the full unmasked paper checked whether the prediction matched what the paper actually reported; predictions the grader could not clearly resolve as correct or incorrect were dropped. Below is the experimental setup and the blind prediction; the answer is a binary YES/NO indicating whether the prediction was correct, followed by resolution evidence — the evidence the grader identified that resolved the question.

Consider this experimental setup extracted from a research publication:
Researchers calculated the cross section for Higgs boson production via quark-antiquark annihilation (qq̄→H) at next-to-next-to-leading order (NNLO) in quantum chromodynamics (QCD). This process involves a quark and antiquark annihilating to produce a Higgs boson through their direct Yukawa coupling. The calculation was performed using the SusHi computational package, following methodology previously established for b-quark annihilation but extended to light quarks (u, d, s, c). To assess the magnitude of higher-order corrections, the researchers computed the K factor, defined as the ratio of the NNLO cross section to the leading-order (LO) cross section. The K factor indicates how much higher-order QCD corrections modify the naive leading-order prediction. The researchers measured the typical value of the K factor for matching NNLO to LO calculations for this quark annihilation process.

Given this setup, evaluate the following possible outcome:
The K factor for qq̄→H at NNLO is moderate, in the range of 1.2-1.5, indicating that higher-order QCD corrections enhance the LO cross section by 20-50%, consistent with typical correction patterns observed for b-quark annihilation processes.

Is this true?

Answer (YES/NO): YES